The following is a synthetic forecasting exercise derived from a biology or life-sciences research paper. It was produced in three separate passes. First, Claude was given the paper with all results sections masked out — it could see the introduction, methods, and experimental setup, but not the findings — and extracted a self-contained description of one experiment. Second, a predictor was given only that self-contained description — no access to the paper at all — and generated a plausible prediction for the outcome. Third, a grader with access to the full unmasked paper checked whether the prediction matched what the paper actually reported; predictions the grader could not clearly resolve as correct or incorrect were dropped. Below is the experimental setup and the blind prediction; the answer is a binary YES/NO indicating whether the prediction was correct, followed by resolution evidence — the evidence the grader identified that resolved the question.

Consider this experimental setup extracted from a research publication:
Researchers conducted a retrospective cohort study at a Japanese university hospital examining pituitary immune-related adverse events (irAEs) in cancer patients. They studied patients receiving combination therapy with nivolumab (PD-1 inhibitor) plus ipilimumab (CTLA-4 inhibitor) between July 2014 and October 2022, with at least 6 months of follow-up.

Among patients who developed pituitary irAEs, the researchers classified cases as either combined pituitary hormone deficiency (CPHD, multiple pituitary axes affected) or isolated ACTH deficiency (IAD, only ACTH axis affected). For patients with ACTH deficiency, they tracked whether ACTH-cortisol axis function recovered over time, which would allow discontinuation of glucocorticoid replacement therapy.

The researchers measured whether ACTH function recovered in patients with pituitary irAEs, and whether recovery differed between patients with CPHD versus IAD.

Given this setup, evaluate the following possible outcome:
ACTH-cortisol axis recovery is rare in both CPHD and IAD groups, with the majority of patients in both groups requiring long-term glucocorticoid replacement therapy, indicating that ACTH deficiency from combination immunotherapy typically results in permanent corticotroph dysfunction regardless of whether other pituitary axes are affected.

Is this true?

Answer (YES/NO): NO